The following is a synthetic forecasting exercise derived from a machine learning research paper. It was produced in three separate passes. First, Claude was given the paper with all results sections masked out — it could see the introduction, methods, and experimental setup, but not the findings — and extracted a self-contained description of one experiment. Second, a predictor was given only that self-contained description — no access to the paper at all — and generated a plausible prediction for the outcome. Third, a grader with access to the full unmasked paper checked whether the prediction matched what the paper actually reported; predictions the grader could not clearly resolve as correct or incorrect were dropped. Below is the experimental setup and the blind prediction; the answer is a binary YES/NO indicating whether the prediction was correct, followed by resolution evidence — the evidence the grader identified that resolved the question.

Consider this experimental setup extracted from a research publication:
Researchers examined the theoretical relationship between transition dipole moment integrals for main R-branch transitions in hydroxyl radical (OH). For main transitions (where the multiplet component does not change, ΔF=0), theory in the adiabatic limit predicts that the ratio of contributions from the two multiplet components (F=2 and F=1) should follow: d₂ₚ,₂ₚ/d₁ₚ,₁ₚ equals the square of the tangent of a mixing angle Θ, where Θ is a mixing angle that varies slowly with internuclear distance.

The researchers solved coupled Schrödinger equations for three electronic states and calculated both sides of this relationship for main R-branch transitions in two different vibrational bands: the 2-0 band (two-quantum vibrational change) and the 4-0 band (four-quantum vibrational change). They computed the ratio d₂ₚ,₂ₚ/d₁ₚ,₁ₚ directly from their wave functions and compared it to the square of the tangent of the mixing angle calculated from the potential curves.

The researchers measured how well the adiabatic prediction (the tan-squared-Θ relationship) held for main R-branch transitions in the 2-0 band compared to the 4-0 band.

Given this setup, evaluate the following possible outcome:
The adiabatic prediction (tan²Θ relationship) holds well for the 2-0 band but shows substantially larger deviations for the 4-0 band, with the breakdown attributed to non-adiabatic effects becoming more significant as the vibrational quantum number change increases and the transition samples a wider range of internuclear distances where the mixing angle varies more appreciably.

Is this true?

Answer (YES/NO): NO